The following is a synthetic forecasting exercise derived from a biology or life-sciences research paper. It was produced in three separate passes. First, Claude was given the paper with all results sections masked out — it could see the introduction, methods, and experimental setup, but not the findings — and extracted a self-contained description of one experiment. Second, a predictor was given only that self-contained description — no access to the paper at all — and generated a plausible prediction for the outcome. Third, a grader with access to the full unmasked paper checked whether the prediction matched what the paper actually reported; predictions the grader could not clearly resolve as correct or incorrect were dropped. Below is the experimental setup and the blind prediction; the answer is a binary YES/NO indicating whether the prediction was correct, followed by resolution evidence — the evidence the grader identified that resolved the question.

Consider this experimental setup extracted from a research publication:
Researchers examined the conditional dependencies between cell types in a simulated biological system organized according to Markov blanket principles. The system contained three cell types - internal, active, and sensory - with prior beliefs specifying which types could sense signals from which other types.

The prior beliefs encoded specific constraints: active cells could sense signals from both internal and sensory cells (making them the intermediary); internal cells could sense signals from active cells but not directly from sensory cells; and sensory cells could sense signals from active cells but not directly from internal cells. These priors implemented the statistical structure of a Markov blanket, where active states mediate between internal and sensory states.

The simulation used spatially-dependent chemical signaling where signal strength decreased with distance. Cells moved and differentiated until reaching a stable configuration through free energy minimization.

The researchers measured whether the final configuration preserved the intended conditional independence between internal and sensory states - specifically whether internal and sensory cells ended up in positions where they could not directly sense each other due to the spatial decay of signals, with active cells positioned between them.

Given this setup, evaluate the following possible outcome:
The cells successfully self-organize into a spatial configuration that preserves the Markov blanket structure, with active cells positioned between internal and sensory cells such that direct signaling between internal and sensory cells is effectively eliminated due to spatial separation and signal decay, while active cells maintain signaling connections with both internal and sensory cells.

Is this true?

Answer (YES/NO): YES